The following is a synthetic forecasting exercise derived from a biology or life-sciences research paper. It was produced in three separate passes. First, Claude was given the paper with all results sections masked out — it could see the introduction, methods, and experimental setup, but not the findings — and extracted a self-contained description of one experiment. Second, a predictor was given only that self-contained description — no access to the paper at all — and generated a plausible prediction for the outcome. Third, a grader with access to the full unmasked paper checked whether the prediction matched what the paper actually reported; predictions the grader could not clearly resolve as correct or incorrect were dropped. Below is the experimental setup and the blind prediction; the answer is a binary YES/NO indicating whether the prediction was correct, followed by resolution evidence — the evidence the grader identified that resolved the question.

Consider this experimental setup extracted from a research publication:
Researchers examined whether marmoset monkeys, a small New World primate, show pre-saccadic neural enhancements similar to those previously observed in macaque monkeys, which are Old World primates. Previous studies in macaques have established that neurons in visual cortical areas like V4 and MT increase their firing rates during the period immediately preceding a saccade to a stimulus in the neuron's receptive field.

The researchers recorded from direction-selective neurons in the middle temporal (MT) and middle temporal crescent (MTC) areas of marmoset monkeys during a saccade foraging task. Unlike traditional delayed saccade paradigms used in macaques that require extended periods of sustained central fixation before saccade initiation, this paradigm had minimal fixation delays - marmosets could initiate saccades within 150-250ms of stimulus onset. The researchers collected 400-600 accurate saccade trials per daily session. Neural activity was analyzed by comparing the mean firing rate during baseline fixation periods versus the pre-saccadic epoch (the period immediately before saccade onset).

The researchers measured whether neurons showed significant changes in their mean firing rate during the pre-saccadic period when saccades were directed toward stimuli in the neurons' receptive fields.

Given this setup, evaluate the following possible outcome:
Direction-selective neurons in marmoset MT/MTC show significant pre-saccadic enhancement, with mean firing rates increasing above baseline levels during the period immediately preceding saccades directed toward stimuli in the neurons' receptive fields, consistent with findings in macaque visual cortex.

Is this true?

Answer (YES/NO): YES